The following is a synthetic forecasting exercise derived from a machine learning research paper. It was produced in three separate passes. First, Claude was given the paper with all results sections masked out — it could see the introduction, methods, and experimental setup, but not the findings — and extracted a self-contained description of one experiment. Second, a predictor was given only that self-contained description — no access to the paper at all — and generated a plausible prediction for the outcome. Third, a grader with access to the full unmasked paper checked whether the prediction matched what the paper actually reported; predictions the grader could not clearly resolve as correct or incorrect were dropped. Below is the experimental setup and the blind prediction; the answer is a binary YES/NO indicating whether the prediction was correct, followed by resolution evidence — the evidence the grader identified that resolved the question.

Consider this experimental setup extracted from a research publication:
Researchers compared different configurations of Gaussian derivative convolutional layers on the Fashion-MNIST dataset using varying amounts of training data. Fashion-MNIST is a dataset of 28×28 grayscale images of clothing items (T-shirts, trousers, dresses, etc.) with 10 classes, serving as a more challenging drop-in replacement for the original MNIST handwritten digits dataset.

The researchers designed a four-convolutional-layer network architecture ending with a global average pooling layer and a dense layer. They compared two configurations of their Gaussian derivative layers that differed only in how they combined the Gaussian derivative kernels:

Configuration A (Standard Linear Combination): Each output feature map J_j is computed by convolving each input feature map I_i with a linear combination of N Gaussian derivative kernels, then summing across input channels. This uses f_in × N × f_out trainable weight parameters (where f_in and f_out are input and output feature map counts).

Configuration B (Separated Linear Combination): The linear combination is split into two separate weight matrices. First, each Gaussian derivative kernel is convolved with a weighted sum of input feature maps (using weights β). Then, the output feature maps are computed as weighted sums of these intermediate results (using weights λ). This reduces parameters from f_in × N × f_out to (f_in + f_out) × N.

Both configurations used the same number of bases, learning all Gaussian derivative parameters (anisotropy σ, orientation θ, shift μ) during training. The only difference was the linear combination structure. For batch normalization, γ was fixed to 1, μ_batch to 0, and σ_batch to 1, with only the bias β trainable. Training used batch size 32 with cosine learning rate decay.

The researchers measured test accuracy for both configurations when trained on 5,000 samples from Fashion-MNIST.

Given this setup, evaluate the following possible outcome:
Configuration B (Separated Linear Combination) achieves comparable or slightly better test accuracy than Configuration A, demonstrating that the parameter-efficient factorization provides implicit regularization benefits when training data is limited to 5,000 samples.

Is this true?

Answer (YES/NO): YES